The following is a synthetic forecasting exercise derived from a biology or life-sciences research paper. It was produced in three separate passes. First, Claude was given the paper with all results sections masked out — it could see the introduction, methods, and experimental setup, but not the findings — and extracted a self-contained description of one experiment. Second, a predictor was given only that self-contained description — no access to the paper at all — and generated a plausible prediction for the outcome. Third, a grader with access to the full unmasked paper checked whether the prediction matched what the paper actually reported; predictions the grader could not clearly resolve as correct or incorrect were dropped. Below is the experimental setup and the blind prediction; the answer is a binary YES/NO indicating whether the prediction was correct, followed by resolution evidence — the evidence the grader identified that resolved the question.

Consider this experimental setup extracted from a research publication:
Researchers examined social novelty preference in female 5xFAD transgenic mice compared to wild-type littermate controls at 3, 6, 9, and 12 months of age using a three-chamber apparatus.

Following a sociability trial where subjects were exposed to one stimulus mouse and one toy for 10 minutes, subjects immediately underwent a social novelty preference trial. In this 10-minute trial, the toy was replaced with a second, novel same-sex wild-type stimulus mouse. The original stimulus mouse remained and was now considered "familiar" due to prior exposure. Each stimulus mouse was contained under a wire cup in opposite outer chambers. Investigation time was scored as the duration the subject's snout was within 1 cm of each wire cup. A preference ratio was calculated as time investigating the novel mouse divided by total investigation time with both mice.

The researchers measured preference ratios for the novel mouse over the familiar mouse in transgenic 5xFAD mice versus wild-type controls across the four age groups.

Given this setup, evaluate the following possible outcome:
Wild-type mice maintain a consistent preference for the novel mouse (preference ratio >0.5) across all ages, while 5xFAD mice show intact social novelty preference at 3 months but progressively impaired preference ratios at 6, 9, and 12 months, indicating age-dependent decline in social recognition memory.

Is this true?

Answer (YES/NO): NO